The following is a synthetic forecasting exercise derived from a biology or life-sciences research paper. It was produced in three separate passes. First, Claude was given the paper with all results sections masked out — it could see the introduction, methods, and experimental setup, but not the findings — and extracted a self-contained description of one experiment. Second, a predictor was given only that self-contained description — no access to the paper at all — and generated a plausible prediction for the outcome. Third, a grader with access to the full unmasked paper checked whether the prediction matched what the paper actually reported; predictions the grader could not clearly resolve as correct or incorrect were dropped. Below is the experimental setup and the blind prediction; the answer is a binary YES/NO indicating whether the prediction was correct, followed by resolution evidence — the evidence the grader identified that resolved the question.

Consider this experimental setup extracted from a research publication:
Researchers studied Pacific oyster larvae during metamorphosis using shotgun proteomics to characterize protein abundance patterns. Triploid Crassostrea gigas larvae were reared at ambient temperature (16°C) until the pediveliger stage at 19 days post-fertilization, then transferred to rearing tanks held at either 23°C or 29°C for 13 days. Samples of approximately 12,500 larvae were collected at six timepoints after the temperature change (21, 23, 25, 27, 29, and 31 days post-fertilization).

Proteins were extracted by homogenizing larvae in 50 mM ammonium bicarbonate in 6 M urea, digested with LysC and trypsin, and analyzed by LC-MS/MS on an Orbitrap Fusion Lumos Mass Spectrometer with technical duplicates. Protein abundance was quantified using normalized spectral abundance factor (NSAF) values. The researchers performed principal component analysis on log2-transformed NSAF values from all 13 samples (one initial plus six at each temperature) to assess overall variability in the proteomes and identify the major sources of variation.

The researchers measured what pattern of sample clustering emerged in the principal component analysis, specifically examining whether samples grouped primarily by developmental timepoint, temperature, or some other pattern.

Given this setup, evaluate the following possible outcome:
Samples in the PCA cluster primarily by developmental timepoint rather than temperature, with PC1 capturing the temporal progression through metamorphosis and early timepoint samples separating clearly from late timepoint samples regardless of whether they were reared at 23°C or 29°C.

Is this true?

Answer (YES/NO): YES